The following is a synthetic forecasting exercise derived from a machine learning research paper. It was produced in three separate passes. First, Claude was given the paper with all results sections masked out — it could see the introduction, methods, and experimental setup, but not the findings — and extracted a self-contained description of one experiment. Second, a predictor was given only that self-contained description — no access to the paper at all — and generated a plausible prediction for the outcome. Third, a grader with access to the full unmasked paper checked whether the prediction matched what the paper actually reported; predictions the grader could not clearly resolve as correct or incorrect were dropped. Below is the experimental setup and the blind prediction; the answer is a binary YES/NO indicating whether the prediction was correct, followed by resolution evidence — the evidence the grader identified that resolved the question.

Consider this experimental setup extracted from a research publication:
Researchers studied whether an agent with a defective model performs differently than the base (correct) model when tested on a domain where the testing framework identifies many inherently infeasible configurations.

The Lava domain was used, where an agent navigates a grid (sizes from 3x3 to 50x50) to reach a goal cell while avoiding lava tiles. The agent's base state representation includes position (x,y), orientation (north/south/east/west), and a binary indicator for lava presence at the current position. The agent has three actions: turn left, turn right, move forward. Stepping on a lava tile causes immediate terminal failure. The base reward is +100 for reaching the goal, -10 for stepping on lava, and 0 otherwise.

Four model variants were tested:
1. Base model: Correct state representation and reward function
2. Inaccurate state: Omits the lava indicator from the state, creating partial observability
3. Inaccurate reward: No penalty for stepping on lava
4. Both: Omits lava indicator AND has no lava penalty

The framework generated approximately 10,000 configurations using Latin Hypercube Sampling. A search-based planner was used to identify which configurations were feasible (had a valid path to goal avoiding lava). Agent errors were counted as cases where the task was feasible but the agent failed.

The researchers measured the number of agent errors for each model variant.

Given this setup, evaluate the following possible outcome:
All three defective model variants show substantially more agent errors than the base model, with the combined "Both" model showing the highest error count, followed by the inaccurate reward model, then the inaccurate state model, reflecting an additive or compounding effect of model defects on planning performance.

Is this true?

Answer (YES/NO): NO